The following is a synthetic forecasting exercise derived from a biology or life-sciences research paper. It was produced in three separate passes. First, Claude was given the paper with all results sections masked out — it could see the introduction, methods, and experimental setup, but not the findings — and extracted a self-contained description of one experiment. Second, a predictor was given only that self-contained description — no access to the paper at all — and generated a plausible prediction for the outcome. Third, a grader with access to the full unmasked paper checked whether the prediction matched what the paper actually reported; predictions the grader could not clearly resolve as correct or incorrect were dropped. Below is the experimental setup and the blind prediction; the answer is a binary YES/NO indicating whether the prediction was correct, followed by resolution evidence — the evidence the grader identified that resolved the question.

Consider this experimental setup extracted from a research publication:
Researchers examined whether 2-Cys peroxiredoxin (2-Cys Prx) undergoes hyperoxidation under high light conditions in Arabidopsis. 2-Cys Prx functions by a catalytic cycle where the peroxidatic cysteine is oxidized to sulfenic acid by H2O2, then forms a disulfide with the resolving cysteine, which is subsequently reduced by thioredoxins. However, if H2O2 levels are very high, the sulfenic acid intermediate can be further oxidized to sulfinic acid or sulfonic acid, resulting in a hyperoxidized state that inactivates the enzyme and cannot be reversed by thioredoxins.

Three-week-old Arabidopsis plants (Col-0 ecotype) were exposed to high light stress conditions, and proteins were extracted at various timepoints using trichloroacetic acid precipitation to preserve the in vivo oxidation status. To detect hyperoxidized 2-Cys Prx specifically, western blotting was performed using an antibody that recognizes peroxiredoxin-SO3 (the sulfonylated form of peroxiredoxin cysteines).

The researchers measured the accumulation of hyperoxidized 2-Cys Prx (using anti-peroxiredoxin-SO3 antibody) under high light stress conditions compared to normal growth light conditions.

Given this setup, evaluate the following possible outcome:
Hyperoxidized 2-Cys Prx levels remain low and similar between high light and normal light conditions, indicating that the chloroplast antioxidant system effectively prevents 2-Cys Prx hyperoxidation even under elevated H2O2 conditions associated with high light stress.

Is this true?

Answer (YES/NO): YES